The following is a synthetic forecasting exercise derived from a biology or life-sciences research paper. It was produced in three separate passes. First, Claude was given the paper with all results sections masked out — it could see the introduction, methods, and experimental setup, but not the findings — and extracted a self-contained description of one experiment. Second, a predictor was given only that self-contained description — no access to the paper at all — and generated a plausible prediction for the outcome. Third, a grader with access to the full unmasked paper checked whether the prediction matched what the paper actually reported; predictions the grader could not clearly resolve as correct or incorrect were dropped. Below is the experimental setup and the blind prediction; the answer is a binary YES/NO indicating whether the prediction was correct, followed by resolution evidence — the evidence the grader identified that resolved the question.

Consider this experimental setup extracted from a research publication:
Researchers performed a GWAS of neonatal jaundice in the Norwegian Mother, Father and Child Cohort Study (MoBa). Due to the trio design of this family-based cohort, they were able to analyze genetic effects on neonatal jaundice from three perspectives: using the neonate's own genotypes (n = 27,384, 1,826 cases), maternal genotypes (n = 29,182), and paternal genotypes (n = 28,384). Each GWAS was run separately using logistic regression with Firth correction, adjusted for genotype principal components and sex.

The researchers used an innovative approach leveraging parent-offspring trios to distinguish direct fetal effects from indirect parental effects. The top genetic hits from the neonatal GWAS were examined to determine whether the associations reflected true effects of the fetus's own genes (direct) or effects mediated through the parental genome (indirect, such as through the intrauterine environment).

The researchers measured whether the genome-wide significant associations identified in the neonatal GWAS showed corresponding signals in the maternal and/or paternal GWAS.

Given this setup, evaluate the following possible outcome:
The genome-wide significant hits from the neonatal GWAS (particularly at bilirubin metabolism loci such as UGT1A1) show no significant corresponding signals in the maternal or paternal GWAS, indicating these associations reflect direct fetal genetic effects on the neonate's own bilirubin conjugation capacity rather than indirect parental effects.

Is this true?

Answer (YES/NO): NO